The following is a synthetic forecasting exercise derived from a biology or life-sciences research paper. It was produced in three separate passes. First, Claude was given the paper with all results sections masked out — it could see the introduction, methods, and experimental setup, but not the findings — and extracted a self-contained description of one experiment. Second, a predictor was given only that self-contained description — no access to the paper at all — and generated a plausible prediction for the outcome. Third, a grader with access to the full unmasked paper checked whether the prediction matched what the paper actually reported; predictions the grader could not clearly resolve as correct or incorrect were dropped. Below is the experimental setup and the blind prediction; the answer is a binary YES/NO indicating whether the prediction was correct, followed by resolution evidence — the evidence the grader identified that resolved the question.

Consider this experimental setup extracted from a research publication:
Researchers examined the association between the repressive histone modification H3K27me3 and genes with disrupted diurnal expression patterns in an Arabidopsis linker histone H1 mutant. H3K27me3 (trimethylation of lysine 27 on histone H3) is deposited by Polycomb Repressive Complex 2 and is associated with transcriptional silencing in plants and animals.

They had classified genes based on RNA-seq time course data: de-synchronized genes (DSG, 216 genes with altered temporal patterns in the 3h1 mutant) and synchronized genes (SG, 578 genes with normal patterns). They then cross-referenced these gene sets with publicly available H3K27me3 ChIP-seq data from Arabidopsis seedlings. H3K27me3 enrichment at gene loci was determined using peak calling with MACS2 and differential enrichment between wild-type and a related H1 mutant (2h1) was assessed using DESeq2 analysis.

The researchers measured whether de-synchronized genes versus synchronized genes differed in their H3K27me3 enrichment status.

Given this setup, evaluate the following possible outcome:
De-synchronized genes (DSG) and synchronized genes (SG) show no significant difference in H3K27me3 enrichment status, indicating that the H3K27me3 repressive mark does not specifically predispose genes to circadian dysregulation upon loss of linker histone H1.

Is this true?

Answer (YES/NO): NO